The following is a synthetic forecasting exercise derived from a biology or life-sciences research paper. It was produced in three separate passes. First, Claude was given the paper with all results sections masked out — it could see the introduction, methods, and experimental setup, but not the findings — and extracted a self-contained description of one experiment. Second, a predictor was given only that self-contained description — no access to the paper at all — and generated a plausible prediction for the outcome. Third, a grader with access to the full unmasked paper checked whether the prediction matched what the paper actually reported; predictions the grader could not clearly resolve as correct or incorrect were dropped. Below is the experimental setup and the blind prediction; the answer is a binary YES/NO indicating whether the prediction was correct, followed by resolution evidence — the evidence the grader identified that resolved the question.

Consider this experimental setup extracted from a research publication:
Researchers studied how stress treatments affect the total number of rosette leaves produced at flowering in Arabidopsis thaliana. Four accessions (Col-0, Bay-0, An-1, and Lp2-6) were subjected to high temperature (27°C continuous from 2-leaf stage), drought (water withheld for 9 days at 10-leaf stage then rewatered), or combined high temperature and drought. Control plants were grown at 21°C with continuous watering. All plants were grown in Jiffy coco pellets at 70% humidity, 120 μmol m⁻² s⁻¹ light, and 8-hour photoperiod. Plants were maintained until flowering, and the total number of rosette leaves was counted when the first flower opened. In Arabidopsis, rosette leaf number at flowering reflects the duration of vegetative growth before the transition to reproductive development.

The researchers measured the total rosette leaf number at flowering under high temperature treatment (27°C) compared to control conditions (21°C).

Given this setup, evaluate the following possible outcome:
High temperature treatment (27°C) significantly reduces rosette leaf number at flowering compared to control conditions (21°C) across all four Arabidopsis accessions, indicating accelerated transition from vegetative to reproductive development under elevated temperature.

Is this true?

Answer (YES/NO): NO